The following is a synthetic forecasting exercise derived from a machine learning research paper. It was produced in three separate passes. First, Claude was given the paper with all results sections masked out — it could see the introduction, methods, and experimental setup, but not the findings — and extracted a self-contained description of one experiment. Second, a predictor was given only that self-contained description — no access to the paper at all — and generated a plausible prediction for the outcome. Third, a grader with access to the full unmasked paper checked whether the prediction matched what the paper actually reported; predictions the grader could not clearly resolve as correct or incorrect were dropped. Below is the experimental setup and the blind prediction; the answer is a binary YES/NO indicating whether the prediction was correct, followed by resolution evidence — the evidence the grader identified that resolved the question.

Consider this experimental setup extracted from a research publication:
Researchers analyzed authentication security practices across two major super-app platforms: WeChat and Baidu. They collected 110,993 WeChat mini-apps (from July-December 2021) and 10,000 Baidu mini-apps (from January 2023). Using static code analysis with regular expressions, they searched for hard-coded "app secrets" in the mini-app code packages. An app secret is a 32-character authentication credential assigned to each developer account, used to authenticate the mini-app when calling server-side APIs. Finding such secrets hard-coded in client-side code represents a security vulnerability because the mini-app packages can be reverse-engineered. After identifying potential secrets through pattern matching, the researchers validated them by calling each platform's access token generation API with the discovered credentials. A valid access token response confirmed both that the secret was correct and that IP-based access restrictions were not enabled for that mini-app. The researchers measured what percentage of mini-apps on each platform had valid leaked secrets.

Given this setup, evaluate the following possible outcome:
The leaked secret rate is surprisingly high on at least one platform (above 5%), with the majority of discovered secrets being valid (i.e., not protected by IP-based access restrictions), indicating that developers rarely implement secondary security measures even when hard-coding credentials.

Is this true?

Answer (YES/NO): YES